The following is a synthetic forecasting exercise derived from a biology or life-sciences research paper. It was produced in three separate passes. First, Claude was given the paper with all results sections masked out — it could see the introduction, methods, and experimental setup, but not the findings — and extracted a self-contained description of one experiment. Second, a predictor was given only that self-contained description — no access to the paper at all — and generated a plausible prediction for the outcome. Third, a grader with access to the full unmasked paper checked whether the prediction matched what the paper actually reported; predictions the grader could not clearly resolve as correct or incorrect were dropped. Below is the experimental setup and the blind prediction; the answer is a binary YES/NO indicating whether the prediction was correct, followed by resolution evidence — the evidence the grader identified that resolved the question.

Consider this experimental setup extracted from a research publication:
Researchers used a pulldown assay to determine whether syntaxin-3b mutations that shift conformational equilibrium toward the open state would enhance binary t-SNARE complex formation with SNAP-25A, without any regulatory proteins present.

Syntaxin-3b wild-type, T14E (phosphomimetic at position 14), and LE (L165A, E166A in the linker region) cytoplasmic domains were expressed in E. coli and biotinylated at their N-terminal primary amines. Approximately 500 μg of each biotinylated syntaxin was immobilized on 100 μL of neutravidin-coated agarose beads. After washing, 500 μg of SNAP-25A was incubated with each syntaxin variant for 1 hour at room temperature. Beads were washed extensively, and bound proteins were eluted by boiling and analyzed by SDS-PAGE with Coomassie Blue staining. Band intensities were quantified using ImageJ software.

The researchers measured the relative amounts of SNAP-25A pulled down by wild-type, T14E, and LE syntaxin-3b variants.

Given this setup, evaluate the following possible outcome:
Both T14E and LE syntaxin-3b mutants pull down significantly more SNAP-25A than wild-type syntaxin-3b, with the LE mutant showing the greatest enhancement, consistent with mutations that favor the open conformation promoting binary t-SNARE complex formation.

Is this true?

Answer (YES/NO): YES